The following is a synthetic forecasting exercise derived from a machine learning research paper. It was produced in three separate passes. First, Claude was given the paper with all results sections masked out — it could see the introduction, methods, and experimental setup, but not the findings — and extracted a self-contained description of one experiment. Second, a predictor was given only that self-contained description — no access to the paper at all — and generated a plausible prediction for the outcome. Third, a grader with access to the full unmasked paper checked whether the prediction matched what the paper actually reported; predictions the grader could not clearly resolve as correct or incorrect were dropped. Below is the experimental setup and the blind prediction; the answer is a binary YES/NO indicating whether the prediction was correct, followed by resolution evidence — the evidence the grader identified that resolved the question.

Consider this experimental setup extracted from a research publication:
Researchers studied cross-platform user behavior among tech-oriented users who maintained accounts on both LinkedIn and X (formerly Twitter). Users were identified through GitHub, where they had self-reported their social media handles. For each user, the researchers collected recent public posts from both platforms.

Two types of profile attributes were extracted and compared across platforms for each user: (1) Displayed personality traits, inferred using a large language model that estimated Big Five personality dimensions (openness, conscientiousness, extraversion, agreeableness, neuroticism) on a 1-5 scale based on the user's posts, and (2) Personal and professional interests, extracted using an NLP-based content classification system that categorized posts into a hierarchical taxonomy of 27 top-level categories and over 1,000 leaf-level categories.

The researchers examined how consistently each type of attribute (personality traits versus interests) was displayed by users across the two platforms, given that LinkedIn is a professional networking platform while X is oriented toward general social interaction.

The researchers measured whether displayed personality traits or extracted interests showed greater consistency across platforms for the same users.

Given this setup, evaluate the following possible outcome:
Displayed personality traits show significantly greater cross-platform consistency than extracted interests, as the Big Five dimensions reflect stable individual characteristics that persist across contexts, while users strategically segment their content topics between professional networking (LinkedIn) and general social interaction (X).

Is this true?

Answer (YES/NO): NO